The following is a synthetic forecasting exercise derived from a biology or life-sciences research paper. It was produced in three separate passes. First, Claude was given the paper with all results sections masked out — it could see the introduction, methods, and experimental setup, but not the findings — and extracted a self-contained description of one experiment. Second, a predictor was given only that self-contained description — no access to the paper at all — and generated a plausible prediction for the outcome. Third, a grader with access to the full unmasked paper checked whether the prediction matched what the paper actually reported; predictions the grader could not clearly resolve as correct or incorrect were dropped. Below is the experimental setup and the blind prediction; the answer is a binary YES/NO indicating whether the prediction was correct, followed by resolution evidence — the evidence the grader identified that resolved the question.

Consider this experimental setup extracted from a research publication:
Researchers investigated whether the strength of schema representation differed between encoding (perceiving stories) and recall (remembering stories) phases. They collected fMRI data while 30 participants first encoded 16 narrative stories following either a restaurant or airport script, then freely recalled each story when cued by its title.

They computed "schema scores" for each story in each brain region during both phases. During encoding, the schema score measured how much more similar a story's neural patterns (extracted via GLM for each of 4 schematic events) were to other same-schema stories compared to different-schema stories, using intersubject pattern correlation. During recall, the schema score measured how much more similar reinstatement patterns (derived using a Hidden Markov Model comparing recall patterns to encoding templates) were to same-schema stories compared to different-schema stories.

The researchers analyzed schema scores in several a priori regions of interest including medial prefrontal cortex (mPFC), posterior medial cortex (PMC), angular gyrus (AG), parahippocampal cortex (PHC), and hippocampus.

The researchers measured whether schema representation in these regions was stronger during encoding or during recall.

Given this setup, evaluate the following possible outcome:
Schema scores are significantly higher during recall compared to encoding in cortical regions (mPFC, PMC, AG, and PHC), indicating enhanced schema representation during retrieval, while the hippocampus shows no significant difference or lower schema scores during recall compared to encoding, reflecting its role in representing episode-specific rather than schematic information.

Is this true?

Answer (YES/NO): NO